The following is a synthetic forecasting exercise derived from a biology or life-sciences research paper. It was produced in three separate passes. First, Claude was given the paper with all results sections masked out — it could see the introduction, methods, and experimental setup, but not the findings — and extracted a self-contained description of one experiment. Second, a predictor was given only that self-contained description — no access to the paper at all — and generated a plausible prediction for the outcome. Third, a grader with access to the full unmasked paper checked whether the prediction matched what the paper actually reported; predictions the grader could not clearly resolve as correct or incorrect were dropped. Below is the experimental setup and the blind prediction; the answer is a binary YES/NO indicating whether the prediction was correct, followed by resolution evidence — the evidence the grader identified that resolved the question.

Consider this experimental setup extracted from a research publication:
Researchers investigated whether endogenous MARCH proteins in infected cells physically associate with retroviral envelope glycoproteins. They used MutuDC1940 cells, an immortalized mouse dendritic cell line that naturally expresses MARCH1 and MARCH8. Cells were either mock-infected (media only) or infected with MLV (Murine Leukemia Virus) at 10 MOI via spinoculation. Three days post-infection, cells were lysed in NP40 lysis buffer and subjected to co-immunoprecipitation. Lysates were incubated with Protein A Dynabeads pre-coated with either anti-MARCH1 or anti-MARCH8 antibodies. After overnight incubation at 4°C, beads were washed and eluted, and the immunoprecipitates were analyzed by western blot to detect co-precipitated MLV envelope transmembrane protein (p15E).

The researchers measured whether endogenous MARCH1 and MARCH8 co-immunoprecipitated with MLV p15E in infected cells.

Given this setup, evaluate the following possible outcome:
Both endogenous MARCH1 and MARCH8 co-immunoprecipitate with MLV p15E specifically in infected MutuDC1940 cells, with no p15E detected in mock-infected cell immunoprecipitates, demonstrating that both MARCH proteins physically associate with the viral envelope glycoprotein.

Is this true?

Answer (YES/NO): YES